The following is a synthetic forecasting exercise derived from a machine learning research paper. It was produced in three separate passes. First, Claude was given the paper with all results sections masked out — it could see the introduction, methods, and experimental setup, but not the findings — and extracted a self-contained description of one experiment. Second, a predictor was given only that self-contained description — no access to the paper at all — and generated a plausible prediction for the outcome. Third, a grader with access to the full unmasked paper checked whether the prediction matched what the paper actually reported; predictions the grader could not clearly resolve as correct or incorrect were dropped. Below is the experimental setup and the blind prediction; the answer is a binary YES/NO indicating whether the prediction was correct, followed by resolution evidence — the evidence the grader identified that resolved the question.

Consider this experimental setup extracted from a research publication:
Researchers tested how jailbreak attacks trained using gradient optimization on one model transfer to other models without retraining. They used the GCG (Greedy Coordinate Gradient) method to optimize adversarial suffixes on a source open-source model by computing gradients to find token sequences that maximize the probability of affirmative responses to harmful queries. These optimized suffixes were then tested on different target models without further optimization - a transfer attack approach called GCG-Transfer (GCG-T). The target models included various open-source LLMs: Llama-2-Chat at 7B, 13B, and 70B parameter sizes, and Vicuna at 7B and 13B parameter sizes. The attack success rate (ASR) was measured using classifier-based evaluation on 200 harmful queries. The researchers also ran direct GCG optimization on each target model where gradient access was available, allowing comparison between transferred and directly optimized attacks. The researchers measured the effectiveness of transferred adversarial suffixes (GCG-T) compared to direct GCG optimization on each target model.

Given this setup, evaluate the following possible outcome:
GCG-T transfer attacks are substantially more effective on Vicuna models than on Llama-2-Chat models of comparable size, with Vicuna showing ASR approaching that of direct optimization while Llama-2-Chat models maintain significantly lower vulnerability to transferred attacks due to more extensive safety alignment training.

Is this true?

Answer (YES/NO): YES